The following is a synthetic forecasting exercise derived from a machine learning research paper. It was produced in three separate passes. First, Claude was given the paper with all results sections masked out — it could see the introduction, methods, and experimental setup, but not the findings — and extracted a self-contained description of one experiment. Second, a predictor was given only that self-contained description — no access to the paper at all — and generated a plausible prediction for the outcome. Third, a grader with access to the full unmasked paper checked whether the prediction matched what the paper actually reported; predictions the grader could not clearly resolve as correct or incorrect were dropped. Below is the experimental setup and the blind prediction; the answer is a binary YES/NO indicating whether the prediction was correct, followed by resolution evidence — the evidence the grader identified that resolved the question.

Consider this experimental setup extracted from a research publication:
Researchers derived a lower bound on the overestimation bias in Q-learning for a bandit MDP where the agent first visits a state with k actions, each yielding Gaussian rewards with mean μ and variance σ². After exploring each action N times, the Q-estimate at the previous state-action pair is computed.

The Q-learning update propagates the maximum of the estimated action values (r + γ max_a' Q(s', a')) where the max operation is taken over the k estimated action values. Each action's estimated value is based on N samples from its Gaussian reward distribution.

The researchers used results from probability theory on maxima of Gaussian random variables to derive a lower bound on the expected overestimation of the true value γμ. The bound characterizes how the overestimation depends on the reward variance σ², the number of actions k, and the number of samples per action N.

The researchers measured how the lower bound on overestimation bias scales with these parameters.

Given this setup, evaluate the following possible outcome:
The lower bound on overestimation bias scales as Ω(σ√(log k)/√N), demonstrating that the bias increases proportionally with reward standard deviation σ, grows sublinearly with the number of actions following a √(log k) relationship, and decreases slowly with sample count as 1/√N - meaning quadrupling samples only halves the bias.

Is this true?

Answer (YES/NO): YES